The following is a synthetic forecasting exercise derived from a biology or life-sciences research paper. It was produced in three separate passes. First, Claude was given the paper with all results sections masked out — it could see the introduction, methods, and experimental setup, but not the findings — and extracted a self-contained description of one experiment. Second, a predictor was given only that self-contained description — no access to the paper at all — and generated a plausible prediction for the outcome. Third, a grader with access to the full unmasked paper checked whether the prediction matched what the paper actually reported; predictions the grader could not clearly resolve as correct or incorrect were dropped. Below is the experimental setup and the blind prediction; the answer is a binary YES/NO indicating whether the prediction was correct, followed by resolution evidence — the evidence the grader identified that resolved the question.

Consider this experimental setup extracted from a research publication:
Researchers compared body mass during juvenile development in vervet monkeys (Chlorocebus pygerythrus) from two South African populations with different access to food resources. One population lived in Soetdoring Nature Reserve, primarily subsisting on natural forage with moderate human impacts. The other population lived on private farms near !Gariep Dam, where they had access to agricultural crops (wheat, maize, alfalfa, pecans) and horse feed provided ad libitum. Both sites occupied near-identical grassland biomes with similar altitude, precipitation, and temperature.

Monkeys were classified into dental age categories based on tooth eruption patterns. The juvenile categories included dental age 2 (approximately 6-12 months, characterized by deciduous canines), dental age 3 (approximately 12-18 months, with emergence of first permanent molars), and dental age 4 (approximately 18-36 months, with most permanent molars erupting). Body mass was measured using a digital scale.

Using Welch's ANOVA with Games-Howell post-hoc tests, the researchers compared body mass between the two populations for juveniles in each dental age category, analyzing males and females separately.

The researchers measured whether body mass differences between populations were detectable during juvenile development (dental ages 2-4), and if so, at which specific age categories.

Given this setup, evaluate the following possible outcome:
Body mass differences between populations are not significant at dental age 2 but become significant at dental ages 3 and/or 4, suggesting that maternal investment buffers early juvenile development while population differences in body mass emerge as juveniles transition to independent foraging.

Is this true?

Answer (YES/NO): NO